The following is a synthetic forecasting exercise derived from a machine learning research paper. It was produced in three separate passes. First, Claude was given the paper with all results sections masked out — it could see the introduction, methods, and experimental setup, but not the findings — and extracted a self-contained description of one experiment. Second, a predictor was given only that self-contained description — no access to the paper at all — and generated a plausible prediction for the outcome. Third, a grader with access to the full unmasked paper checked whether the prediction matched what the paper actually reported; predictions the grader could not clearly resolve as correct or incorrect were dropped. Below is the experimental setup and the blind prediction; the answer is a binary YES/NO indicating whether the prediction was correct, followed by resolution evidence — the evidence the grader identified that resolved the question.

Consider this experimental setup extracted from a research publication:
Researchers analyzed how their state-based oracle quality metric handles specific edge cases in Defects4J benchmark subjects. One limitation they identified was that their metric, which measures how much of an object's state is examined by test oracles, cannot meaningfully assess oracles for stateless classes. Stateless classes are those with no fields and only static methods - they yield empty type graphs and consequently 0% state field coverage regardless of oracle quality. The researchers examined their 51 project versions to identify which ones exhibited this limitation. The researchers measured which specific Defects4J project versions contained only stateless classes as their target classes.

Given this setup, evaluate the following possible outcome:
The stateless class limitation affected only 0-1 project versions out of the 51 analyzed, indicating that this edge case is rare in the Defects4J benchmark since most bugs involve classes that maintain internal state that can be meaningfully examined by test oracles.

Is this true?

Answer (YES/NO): NO